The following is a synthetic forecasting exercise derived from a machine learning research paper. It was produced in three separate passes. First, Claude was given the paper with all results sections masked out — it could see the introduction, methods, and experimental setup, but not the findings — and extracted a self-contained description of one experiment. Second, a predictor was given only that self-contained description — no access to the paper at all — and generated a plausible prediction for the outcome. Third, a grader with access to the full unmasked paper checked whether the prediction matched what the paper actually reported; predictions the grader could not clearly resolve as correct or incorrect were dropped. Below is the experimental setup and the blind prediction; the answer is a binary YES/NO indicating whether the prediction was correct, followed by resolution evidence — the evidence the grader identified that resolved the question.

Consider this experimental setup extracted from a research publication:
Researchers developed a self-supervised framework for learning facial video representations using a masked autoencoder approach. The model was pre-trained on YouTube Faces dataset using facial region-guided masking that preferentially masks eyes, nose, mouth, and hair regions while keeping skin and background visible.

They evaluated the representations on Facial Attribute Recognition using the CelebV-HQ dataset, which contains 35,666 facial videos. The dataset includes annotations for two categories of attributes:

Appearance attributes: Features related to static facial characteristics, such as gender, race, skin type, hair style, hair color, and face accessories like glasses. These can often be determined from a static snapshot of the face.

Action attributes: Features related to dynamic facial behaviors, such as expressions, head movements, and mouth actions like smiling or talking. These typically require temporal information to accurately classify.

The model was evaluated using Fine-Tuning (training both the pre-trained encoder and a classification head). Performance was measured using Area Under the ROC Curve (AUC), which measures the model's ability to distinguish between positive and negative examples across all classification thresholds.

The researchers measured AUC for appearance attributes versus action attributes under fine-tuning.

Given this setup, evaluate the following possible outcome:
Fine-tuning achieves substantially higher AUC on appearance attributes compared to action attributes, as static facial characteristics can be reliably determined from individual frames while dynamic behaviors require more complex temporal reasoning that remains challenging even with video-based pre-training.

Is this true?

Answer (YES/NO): NO